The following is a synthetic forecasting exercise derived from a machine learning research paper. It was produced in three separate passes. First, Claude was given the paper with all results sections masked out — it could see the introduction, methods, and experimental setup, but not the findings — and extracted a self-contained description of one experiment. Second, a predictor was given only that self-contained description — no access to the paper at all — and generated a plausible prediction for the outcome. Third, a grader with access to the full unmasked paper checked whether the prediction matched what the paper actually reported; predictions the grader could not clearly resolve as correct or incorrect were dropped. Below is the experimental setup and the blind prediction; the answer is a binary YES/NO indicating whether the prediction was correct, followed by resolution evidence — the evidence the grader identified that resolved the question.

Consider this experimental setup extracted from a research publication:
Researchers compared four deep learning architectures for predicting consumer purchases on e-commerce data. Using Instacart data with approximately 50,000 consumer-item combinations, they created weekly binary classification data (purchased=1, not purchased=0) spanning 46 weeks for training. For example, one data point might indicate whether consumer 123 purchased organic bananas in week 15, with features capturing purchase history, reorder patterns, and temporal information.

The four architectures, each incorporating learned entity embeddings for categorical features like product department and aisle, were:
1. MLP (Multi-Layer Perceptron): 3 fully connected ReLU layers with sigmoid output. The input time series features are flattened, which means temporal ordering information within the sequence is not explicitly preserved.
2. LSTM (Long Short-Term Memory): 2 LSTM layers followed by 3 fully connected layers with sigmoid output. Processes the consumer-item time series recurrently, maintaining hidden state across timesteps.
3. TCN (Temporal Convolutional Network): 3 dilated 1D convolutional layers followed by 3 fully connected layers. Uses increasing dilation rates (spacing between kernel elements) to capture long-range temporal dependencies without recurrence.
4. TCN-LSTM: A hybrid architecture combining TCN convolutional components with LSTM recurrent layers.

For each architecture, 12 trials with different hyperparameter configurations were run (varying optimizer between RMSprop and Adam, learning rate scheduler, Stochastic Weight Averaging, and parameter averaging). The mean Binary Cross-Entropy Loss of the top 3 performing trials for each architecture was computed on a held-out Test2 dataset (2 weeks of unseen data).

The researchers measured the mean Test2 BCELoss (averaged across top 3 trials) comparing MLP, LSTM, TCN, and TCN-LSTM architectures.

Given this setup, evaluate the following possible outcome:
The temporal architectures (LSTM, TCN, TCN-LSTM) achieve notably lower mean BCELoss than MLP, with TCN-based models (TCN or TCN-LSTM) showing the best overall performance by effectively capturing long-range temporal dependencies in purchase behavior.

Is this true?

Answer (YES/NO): NO